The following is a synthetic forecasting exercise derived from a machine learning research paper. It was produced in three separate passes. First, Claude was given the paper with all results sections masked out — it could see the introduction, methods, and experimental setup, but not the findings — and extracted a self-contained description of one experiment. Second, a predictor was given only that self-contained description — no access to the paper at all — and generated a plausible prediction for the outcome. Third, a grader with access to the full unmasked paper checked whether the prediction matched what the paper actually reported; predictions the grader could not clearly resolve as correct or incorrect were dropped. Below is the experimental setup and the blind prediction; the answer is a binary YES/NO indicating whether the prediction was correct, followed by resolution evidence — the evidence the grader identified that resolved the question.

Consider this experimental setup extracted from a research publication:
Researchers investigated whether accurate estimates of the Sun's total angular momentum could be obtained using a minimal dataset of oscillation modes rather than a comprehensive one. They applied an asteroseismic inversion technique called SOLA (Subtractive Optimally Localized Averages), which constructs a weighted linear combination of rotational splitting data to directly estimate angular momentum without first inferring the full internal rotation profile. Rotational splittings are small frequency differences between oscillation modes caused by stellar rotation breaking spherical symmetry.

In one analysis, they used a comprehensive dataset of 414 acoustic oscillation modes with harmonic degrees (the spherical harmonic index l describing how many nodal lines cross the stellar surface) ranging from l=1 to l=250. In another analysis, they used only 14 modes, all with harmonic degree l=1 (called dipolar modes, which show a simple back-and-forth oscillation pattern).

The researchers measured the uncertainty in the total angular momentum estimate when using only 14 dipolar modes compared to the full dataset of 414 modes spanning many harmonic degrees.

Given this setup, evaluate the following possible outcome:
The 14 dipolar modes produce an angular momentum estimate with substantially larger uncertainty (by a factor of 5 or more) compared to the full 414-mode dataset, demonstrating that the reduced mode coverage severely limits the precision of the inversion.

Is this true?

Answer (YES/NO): NO